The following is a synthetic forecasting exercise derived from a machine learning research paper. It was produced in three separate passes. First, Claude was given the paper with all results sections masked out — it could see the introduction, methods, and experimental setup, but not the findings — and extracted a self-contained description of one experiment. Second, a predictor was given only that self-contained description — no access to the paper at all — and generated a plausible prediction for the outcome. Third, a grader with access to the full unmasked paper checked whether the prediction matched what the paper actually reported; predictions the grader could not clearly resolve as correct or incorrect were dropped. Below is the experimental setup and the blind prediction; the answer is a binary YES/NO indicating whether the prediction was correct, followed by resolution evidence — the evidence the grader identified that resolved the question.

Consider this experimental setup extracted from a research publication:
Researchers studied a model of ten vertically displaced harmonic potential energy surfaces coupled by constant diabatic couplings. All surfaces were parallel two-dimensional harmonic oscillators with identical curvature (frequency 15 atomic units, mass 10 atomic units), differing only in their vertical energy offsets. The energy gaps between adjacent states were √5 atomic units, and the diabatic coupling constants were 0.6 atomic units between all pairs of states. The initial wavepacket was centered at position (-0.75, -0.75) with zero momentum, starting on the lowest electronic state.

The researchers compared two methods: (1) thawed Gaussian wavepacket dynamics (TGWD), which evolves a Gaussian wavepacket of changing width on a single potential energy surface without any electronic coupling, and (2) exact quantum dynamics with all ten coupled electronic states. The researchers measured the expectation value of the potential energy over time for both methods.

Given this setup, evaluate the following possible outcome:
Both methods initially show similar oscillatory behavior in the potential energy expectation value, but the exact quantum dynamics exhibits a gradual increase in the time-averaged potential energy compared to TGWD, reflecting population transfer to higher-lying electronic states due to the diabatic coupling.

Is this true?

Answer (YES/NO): NO